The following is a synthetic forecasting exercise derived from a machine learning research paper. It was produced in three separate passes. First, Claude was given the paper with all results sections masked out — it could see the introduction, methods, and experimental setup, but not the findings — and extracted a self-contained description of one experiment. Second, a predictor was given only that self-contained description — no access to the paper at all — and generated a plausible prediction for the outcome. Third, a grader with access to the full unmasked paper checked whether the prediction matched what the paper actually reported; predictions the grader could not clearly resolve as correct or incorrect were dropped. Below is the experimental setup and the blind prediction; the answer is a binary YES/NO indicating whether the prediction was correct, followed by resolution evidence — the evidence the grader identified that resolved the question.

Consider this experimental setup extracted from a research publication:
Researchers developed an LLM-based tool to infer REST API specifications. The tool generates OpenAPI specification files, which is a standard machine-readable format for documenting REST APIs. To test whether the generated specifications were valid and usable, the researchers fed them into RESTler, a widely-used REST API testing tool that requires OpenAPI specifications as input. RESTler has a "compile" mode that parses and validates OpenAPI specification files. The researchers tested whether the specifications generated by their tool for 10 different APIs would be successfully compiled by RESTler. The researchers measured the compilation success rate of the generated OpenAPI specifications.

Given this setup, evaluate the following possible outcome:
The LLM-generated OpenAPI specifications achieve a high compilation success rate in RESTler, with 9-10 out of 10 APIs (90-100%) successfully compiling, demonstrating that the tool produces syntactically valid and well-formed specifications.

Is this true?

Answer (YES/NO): YES